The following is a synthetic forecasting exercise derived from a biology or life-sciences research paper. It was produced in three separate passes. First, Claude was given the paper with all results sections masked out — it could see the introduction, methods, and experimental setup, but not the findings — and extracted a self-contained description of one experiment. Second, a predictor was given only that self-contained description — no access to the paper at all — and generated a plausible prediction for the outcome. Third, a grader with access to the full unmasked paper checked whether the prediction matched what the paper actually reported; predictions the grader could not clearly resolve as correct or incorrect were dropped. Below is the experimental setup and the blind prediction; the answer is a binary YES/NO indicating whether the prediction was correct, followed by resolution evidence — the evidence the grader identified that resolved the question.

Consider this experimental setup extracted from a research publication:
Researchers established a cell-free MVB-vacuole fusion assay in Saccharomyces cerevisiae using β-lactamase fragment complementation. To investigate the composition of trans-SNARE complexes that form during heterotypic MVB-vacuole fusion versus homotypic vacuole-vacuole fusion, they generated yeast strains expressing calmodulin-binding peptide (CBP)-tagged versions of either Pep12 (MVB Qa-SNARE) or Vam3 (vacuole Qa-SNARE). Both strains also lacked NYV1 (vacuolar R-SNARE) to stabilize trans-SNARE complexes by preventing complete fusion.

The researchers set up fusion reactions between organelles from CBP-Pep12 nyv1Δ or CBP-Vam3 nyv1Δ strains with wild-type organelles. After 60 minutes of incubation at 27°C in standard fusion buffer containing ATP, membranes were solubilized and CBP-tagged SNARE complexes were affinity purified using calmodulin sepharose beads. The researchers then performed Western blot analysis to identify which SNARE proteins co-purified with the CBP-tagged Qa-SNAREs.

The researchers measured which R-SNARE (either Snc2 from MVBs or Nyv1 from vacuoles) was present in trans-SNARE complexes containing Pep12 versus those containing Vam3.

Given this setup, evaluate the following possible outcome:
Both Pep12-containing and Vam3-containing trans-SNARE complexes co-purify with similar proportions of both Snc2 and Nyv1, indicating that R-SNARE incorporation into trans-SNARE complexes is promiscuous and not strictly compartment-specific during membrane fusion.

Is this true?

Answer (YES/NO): NO